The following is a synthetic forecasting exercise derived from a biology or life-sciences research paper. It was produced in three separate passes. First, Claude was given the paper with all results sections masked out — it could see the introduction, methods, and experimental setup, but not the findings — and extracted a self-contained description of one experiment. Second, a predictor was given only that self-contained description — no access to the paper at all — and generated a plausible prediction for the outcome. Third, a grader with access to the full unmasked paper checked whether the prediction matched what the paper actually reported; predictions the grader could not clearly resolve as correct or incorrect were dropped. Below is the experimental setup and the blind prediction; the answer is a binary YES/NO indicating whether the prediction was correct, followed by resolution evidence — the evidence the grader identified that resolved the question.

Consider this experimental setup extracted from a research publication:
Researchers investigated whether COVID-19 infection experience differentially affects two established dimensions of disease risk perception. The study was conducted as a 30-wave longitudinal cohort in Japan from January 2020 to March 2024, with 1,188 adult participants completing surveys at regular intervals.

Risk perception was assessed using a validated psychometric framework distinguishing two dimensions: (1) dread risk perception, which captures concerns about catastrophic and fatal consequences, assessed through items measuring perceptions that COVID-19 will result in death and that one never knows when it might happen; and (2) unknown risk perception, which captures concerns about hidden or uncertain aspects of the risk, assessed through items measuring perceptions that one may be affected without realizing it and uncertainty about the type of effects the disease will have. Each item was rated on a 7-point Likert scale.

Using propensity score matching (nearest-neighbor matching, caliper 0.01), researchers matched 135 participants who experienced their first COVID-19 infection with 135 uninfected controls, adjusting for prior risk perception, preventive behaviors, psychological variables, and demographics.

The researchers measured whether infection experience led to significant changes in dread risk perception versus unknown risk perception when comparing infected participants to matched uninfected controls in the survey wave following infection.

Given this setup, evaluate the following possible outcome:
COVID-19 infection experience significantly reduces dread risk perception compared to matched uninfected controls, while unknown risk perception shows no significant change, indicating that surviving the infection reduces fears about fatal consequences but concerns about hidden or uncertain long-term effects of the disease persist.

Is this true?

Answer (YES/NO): NO